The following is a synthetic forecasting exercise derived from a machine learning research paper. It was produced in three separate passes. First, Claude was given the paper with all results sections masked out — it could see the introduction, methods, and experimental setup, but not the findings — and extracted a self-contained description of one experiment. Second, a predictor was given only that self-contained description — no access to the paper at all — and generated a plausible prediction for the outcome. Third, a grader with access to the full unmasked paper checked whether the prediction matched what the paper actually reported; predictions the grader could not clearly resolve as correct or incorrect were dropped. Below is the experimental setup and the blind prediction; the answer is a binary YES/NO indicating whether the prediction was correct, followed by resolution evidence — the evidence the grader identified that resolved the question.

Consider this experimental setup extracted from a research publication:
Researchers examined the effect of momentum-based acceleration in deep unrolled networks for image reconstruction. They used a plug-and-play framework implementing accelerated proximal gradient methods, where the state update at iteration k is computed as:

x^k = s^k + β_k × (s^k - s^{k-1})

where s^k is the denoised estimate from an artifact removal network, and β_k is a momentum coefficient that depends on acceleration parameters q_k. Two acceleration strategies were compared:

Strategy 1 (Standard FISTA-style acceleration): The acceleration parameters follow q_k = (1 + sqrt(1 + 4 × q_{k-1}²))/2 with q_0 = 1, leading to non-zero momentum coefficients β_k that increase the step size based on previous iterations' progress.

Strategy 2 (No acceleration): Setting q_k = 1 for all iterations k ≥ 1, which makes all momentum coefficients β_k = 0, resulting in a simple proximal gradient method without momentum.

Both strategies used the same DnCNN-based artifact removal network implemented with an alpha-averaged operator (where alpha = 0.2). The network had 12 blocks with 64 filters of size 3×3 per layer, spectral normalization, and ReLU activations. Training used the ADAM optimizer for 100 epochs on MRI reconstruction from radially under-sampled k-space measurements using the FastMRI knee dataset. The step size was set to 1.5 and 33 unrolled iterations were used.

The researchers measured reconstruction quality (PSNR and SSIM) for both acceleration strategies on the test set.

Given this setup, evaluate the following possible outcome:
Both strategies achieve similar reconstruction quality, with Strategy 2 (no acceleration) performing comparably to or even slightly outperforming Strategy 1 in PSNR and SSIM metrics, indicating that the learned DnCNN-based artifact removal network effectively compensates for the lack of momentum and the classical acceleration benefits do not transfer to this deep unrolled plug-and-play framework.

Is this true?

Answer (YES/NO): YES